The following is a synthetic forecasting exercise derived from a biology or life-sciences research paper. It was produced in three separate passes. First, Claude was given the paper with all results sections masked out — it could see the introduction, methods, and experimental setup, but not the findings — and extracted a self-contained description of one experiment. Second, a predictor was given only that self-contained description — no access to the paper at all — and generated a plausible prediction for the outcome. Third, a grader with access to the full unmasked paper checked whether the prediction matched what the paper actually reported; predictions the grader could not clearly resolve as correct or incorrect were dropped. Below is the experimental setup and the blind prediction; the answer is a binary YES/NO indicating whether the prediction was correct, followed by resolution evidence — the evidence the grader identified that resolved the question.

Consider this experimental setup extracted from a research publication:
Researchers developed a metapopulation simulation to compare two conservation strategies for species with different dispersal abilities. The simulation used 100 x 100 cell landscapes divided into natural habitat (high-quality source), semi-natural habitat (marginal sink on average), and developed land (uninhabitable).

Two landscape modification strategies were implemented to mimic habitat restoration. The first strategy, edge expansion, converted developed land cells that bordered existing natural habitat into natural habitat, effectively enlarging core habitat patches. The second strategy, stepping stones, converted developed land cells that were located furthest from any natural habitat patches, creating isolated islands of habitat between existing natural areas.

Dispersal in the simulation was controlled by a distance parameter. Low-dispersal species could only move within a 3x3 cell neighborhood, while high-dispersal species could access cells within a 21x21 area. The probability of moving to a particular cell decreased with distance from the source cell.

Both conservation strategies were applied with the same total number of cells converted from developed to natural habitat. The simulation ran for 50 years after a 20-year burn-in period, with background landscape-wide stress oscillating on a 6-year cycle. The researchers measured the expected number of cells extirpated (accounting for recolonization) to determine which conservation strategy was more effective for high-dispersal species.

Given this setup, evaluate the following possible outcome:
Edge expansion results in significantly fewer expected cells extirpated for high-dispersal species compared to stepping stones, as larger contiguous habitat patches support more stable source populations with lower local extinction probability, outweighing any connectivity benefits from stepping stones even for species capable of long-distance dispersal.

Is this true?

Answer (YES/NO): NO